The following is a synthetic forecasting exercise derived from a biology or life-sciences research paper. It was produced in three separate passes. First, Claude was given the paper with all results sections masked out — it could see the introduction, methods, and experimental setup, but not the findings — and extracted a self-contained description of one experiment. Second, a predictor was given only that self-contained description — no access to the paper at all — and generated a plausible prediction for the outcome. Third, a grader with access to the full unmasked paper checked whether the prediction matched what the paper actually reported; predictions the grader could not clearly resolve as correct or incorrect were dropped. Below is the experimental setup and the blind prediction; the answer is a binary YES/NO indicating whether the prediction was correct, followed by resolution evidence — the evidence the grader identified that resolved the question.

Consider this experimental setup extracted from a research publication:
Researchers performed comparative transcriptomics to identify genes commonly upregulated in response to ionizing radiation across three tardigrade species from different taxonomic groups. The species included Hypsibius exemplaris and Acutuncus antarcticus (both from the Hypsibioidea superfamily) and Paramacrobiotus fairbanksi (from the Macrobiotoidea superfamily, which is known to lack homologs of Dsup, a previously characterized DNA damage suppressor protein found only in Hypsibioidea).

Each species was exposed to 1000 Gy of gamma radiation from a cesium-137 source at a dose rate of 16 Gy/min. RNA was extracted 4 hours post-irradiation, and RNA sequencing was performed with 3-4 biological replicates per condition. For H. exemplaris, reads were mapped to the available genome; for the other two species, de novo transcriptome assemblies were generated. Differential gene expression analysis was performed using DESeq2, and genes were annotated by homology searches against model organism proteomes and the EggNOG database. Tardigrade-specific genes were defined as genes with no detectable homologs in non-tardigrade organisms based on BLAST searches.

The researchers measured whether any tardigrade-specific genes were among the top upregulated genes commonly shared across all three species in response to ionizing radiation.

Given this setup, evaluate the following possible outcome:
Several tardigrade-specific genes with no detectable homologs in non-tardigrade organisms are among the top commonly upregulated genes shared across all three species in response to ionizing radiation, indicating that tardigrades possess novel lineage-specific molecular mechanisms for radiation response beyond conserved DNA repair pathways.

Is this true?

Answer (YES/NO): NO